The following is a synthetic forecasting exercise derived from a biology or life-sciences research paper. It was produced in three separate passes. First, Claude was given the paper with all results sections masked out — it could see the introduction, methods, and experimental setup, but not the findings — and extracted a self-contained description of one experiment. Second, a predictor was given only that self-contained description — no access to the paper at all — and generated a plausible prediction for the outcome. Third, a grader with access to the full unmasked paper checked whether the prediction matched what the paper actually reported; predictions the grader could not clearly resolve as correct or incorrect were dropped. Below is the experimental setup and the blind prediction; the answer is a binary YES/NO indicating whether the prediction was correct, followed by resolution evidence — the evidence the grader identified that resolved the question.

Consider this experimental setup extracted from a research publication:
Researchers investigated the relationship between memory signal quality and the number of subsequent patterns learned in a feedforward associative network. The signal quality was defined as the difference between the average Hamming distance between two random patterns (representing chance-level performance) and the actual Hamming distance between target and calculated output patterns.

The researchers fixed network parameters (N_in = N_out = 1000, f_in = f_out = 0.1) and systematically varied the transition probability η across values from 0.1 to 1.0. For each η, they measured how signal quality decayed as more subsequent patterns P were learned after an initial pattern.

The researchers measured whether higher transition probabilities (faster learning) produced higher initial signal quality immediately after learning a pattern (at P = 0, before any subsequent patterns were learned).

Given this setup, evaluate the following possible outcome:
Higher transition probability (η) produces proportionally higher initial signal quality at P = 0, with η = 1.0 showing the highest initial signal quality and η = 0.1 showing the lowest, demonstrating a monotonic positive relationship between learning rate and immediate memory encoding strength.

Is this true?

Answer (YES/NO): YES